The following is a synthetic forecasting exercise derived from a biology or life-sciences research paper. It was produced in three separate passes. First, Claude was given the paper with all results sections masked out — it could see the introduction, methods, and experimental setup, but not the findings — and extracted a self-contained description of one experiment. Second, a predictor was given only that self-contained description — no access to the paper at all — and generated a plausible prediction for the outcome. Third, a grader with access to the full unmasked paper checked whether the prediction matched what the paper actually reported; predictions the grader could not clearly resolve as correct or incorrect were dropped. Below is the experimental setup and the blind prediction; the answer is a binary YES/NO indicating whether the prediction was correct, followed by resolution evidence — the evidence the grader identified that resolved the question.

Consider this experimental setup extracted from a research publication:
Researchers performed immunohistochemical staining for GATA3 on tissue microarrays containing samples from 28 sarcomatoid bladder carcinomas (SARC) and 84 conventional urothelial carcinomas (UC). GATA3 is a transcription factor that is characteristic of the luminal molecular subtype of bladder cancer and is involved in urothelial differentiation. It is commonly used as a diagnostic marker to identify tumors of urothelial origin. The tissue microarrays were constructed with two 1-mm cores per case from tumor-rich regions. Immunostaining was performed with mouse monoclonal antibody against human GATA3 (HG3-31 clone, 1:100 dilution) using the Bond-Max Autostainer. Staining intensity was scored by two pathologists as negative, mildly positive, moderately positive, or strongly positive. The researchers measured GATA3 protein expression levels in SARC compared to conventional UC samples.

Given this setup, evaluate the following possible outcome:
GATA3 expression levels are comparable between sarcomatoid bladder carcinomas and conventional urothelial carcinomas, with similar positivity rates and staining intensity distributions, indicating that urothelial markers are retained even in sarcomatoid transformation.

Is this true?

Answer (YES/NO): NO